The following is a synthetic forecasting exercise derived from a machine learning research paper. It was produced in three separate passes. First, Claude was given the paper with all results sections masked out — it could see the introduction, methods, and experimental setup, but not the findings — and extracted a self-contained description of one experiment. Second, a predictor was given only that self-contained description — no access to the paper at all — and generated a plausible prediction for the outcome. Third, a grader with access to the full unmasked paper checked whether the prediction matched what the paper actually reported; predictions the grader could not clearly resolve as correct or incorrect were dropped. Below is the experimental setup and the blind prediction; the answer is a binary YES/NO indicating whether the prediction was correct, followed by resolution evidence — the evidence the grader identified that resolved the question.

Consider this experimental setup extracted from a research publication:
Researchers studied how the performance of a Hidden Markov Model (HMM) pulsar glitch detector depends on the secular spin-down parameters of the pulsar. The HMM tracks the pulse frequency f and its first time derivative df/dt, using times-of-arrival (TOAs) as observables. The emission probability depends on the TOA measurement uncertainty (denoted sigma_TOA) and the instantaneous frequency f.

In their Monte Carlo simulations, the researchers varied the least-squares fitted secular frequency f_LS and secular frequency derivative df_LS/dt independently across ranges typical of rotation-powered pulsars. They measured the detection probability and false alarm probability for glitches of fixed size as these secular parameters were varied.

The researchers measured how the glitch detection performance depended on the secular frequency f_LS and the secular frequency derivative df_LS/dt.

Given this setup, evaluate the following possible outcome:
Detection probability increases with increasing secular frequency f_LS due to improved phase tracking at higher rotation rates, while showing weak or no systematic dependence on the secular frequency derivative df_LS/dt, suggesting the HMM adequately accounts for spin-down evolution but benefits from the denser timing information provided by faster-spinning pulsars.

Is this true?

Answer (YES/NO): NO